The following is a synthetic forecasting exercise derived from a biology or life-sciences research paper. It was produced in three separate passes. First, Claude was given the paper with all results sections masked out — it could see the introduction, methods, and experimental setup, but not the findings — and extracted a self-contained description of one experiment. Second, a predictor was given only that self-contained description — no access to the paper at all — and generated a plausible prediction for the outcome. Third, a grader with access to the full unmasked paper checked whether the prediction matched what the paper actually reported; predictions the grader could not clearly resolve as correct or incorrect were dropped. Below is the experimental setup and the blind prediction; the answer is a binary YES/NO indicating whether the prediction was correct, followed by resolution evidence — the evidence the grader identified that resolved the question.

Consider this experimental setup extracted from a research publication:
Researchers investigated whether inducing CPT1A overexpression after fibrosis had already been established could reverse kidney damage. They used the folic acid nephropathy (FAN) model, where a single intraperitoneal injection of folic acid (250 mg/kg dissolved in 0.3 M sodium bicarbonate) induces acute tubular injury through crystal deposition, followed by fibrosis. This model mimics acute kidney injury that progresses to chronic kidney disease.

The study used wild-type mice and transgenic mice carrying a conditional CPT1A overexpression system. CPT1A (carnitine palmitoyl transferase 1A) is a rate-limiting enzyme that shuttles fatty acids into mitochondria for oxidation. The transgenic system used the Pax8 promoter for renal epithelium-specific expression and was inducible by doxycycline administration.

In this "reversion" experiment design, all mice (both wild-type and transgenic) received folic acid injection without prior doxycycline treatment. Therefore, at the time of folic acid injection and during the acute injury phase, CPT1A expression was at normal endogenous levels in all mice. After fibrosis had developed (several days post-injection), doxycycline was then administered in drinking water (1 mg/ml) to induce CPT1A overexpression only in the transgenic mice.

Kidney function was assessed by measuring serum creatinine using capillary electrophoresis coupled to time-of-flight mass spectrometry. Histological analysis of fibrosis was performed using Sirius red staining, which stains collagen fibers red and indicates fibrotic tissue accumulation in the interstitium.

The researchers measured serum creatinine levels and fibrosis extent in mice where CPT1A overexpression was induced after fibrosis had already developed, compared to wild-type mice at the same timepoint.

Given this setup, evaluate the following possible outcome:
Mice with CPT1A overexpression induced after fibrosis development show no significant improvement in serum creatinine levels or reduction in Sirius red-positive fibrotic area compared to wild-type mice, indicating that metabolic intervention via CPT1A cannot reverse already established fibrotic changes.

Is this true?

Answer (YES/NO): NO